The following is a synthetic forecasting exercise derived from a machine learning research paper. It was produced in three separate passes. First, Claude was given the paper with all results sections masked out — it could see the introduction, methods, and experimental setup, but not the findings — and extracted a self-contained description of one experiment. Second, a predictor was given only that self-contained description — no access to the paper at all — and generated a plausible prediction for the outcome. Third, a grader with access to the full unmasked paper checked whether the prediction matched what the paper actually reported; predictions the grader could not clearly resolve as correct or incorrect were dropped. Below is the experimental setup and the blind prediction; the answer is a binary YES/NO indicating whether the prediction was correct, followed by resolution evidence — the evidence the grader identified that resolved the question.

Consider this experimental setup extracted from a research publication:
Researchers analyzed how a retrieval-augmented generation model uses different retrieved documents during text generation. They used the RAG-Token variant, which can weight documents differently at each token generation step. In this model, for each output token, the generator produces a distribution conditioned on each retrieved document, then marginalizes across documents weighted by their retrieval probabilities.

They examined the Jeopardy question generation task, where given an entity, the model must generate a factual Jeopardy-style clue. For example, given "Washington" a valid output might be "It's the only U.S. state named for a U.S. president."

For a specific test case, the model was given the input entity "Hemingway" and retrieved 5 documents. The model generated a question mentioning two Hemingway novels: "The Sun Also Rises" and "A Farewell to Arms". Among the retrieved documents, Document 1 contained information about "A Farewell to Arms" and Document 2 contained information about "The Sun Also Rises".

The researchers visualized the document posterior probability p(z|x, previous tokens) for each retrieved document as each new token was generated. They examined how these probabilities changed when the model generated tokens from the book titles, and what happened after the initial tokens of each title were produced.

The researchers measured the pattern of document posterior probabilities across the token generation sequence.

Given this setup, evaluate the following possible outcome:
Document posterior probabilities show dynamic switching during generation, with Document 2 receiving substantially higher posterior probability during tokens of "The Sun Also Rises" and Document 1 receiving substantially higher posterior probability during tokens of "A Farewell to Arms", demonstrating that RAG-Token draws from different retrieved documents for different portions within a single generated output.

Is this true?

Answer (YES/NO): YES